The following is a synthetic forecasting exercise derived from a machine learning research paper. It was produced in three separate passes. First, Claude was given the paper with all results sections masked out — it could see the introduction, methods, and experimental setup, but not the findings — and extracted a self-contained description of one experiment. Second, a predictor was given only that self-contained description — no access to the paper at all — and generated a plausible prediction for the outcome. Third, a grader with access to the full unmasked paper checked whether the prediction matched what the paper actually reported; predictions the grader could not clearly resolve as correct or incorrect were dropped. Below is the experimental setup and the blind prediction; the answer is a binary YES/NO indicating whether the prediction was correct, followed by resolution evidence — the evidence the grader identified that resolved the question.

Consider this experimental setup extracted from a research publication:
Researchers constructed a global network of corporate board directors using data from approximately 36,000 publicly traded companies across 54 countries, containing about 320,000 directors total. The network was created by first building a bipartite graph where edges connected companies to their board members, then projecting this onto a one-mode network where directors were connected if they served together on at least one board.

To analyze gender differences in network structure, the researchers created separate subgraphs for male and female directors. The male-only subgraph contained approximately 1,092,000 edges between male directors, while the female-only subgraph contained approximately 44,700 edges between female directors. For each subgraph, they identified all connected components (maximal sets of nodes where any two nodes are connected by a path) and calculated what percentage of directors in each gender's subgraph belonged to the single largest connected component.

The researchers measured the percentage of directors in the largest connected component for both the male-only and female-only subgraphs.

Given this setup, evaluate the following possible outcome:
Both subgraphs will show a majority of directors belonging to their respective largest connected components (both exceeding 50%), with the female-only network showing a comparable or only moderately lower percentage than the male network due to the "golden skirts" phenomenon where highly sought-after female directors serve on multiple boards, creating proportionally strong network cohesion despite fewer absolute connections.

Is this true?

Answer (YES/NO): NO